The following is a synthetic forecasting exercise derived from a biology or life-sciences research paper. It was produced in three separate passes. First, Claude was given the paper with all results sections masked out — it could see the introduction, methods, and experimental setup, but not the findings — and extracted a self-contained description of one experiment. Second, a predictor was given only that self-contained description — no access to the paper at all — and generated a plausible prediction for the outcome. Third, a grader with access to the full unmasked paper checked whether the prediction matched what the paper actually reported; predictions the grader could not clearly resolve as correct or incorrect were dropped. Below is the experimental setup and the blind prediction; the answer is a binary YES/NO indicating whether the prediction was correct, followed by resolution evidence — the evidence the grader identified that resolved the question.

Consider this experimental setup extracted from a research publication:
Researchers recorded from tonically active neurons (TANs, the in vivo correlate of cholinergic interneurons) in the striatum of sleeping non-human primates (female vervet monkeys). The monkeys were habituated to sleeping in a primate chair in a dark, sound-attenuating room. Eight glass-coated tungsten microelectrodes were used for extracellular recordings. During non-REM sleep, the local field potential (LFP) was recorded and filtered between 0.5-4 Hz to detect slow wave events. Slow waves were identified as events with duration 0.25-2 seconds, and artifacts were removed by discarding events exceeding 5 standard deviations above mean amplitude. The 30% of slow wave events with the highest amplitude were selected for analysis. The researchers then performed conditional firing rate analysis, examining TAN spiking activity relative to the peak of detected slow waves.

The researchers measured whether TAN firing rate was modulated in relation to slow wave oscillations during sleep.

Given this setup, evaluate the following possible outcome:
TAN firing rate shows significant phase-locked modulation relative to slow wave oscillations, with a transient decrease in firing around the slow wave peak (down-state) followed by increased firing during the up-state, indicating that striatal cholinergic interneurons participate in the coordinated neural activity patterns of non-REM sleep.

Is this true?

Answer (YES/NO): YES